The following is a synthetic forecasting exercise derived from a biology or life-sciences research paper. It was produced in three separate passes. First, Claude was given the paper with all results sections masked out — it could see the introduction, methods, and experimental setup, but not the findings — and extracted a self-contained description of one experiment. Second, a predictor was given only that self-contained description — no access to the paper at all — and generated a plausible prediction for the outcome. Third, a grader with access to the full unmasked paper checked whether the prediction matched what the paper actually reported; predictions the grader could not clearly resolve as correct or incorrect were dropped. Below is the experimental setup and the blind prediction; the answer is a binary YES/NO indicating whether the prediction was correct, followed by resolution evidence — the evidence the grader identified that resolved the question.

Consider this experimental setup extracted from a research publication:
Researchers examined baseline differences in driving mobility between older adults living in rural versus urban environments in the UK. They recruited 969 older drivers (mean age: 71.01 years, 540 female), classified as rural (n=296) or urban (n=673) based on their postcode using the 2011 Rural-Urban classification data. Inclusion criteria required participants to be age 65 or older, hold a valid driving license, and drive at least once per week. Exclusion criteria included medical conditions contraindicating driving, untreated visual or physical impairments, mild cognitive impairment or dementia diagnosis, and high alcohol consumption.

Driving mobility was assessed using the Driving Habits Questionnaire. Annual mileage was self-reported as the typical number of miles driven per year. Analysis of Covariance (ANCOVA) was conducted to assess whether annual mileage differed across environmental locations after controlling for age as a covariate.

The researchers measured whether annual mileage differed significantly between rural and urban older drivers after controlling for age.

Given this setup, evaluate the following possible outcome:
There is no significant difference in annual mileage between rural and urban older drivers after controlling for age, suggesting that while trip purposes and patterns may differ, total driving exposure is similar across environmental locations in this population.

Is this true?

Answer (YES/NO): NO